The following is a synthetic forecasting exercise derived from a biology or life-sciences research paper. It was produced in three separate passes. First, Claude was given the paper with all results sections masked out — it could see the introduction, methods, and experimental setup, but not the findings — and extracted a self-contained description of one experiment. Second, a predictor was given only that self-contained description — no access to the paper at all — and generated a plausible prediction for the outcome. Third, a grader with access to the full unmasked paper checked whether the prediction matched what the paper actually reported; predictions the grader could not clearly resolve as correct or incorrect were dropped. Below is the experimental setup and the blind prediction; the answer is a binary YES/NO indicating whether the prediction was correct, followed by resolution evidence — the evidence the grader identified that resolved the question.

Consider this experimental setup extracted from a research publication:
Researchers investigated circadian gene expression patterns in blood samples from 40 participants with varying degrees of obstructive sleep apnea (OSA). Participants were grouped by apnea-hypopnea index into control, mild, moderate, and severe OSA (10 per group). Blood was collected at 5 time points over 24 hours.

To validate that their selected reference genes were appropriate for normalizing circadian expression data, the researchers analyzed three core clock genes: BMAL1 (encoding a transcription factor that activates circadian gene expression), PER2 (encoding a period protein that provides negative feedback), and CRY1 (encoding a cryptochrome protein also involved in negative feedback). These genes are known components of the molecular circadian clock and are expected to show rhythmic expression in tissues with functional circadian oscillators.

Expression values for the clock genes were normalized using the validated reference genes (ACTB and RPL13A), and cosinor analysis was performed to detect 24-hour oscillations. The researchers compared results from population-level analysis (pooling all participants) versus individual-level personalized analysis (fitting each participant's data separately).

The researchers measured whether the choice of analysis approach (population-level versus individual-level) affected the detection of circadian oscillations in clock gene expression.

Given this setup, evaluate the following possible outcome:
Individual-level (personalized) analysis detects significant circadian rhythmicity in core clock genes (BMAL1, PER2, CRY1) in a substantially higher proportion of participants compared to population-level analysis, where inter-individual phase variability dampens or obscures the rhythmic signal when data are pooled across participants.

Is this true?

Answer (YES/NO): YES